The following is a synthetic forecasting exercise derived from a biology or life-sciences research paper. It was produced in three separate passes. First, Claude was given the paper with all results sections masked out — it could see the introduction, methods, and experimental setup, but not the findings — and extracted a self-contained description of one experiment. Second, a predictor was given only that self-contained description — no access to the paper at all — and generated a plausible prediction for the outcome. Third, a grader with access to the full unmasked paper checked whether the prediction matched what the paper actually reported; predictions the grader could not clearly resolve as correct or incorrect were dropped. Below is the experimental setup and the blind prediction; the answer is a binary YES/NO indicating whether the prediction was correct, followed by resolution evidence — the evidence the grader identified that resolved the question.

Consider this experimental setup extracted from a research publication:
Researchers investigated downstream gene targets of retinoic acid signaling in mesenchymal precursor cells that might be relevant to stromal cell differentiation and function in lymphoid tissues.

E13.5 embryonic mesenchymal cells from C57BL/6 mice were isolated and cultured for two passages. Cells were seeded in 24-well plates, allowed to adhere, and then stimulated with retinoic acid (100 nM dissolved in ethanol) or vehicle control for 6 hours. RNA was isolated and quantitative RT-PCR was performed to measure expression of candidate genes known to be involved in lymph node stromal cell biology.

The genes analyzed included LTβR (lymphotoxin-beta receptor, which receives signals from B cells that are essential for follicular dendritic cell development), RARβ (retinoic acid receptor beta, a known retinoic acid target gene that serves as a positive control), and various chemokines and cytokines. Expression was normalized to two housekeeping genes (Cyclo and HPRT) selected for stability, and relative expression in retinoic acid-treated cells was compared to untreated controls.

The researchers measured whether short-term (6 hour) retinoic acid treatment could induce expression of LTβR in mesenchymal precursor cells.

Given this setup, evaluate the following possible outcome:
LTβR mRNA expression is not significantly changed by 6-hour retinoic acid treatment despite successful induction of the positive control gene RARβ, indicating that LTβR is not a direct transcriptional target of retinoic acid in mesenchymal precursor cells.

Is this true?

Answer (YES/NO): YES